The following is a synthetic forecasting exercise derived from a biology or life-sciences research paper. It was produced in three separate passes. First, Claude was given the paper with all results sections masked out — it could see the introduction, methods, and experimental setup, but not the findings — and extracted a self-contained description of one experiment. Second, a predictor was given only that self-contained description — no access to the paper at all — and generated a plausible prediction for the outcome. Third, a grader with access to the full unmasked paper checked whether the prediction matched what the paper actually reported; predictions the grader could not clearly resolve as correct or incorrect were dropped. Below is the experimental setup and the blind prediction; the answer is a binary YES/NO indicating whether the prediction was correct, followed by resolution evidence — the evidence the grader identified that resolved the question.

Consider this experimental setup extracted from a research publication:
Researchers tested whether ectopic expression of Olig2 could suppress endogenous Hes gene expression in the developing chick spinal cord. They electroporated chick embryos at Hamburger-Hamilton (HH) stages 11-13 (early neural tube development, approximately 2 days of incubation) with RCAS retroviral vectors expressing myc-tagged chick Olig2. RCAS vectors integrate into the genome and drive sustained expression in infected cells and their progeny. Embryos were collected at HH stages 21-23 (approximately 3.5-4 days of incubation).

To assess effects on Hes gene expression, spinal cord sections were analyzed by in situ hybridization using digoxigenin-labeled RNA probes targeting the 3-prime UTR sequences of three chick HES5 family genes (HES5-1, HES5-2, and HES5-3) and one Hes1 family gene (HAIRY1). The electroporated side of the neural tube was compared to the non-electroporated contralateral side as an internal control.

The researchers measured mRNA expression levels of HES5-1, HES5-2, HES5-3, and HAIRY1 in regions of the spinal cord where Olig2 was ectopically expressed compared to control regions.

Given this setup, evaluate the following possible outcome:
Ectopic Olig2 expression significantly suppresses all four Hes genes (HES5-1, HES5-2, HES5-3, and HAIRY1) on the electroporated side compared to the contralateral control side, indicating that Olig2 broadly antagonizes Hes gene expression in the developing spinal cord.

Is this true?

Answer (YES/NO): YES